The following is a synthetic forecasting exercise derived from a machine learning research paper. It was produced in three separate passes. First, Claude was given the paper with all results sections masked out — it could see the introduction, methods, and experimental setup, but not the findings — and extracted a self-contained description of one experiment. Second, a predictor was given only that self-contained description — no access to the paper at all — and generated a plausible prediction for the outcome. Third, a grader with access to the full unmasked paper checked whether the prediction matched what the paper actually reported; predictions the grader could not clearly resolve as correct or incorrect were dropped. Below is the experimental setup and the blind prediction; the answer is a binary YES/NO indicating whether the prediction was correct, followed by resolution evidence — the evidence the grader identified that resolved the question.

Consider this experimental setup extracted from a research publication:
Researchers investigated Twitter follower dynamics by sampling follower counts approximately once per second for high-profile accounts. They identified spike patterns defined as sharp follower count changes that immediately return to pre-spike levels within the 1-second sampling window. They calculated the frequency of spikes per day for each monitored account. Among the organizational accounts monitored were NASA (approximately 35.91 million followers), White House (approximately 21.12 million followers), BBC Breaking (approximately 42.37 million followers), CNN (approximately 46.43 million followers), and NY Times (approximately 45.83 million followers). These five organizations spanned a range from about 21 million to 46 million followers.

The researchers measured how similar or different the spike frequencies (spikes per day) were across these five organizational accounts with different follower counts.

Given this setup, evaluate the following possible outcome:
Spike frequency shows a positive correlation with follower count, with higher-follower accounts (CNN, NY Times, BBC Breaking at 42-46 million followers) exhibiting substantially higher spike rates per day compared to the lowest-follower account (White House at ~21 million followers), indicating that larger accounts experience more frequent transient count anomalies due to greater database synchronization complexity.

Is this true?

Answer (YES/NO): NO